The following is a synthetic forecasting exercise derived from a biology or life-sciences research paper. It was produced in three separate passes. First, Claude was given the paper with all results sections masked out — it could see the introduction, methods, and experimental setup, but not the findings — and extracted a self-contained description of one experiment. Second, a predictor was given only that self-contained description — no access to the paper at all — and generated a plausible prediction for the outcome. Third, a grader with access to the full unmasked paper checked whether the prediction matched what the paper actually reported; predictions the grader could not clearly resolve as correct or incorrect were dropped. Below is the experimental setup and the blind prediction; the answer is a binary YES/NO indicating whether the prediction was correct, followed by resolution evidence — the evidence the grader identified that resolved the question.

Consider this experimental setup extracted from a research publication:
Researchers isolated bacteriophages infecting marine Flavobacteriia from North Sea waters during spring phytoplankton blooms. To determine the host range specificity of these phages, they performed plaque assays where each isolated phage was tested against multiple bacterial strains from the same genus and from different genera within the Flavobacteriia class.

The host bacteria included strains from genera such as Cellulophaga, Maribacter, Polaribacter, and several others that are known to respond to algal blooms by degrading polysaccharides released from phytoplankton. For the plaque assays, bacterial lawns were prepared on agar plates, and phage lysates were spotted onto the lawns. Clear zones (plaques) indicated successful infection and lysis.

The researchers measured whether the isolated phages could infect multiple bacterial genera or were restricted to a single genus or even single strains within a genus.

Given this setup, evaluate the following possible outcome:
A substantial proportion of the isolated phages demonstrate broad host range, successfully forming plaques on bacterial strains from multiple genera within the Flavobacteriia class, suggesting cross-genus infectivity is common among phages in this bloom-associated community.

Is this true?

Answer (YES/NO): NO